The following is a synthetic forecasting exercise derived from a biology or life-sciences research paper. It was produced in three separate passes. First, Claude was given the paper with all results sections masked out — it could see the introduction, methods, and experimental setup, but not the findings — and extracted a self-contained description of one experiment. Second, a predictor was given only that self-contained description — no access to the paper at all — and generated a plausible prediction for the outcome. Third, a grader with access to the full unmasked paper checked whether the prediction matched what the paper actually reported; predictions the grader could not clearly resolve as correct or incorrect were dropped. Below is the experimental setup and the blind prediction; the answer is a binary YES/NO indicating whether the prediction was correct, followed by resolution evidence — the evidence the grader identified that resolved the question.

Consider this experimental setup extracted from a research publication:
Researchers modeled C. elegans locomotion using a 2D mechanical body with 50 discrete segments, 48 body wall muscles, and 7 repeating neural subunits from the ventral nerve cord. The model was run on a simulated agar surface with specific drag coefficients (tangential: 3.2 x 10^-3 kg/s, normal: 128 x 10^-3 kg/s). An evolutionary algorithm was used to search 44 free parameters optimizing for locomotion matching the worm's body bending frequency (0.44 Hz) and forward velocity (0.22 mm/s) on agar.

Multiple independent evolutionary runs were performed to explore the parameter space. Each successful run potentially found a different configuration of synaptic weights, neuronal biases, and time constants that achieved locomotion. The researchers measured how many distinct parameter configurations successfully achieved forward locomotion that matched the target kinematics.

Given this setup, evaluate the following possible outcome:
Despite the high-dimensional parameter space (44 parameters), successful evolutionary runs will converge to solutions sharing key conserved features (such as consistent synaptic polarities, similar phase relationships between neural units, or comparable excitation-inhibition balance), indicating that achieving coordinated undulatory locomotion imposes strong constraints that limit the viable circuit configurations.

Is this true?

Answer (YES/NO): YES